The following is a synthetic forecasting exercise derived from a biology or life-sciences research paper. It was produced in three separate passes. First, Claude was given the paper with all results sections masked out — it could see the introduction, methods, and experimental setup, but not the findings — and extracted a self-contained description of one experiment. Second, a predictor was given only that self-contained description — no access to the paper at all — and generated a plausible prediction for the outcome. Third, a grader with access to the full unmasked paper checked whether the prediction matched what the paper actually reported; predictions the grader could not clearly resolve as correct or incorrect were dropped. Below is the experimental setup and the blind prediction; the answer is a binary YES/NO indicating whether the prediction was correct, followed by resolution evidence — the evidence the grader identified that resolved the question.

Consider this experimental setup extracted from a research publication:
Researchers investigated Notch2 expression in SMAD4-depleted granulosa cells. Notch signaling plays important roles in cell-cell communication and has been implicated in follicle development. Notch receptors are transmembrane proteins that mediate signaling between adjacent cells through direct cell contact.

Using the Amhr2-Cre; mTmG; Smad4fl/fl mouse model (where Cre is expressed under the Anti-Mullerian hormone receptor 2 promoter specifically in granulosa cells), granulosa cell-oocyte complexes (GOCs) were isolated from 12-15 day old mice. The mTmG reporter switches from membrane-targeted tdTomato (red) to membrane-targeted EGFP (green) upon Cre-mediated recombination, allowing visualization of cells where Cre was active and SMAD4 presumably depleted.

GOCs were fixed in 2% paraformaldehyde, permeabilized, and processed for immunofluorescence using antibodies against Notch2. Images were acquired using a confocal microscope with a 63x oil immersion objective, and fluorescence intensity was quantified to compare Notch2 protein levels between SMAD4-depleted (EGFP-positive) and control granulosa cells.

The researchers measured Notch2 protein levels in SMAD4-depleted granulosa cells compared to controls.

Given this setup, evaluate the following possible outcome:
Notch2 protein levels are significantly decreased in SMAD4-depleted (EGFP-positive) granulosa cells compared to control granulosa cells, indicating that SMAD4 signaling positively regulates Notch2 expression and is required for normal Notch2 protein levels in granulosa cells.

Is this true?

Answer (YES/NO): YES